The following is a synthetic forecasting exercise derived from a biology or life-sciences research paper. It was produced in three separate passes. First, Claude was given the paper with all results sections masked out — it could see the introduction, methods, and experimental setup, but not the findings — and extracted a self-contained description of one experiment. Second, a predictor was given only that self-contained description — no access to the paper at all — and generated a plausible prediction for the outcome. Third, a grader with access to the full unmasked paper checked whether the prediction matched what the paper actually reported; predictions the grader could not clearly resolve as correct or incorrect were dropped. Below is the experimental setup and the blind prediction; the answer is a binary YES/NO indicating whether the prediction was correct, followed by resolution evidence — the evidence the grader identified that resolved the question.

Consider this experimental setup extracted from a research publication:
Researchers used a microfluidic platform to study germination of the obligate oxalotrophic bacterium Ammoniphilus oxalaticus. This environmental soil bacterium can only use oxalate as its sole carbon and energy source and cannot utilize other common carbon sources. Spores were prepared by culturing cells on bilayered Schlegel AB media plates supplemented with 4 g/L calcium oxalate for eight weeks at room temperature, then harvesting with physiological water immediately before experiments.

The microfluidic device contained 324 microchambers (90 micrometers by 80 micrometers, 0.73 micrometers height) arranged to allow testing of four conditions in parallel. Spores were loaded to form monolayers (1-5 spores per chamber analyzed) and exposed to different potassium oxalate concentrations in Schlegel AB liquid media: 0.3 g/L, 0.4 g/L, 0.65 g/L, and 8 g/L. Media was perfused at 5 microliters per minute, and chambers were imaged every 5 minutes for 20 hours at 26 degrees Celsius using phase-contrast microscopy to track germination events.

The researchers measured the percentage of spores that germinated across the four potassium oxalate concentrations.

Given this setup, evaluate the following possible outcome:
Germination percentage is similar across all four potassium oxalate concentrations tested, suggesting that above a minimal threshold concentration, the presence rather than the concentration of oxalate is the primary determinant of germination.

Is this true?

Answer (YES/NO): NO